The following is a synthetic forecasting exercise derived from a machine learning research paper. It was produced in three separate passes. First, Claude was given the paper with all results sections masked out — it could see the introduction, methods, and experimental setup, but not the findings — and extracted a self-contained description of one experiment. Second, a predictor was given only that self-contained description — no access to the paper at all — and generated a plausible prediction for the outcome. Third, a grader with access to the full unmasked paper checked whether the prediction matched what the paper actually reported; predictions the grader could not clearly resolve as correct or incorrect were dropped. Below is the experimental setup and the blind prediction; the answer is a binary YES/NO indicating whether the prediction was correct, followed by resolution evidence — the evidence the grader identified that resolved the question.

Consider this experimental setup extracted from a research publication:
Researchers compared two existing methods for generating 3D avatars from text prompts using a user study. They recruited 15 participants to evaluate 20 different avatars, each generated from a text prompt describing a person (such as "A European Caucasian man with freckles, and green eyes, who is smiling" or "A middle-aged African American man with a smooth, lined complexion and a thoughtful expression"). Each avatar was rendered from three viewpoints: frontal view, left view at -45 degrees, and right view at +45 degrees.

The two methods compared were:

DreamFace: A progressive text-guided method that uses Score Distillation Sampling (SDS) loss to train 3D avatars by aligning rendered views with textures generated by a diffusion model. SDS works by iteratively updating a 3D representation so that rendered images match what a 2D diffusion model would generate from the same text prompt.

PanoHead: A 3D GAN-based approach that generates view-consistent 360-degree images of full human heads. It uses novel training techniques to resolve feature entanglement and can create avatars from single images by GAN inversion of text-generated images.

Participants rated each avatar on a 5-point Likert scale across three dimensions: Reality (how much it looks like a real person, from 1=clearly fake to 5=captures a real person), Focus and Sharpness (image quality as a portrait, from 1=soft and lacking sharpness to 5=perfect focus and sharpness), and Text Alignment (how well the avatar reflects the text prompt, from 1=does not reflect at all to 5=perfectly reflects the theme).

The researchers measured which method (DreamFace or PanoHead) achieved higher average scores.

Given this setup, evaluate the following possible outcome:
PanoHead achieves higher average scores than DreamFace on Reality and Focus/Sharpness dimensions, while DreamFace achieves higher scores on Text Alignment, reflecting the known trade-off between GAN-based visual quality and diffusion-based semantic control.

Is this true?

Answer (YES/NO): NO